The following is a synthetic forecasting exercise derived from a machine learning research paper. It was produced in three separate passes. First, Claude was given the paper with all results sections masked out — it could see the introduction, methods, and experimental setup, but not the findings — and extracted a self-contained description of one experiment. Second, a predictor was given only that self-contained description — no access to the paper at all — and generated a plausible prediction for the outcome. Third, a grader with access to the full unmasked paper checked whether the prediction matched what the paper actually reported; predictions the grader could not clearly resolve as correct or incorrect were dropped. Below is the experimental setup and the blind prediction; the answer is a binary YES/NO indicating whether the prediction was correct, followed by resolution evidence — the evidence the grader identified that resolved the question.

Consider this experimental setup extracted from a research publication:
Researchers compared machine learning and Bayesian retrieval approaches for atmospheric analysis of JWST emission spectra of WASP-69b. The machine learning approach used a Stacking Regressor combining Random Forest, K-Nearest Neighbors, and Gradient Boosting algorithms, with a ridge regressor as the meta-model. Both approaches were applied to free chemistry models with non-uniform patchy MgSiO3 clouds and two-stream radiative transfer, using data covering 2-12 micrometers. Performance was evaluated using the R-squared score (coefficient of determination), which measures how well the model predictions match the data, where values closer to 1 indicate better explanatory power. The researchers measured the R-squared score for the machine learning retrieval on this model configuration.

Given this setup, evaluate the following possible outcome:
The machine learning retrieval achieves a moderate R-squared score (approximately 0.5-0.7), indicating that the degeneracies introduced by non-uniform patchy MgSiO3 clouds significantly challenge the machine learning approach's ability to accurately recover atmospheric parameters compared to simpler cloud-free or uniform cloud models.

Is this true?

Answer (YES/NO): NO